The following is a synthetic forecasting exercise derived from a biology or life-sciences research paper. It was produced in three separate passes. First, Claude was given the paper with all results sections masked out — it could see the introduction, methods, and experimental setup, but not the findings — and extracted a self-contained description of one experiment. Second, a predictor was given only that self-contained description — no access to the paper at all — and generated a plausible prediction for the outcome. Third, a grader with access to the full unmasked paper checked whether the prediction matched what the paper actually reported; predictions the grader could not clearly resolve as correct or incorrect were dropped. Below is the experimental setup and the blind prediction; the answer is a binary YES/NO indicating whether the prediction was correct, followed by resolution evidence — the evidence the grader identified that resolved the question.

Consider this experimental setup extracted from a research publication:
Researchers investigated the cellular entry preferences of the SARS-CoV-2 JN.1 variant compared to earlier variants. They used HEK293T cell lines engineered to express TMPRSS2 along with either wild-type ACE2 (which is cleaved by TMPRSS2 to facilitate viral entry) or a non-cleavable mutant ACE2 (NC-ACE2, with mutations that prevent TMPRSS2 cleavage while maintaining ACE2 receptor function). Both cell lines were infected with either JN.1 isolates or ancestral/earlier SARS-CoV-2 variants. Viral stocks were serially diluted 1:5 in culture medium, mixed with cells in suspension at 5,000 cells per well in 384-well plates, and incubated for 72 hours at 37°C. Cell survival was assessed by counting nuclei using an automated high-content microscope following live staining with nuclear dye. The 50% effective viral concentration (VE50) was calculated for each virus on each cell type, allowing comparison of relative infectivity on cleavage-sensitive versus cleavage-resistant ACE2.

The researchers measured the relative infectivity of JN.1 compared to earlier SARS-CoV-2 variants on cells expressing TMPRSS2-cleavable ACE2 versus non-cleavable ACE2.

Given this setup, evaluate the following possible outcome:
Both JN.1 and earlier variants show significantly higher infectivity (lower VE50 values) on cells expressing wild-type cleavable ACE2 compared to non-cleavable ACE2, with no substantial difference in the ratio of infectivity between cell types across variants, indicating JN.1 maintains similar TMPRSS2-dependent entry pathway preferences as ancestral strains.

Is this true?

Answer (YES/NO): NO